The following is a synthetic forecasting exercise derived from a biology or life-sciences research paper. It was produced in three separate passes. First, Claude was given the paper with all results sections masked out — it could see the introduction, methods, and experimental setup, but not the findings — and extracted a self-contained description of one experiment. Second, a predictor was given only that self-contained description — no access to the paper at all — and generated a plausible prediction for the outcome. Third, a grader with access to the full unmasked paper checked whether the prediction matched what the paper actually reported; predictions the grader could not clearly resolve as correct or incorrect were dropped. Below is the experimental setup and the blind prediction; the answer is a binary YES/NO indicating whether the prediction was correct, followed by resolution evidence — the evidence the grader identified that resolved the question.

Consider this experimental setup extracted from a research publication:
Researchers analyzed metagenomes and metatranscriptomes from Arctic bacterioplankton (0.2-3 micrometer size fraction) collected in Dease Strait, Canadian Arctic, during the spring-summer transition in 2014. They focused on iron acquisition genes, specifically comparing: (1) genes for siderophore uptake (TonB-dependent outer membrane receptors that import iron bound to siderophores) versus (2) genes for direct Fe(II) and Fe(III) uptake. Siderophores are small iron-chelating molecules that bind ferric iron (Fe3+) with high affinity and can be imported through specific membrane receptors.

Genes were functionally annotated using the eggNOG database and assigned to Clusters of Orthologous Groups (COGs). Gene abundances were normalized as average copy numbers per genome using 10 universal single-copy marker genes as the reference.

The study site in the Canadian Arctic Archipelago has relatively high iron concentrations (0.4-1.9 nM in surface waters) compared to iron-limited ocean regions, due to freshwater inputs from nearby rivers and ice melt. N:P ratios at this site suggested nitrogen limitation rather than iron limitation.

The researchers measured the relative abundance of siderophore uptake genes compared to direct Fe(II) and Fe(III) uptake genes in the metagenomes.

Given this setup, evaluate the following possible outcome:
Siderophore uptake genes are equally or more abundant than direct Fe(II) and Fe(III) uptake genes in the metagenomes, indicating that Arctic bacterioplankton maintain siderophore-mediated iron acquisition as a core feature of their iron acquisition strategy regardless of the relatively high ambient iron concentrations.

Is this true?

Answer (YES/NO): YES